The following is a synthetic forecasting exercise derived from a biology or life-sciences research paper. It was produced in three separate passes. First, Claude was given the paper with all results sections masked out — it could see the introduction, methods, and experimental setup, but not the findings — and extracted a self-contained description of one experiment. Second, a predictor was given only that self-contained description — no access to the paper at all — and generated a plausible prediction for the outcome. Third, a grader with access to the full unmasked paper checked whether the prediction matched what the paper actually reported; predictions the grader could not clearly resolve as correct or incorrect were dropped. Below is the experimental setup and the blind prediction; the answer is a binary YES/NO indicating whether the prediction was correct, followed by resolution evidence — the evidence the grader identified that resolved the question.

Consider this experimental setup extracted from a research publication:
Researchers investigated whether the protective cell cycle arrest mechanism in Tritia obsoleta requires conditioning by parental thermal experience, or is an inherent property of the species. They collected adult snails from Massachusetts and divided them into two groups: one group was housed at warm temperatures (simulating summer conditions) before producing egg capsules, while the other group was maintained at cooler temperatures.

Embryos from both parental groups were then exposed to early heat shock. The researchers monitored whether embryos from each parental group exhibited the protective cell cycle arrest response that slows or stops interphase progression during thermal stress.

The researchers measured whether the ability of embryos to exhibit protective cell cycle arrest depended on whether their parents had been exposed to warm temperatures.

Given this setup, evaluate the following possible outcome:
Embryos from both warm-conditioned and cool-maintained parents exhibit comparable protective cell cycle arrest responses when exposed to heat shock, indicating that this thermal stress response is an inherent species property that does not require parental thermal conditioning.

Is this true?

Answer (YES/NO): NO